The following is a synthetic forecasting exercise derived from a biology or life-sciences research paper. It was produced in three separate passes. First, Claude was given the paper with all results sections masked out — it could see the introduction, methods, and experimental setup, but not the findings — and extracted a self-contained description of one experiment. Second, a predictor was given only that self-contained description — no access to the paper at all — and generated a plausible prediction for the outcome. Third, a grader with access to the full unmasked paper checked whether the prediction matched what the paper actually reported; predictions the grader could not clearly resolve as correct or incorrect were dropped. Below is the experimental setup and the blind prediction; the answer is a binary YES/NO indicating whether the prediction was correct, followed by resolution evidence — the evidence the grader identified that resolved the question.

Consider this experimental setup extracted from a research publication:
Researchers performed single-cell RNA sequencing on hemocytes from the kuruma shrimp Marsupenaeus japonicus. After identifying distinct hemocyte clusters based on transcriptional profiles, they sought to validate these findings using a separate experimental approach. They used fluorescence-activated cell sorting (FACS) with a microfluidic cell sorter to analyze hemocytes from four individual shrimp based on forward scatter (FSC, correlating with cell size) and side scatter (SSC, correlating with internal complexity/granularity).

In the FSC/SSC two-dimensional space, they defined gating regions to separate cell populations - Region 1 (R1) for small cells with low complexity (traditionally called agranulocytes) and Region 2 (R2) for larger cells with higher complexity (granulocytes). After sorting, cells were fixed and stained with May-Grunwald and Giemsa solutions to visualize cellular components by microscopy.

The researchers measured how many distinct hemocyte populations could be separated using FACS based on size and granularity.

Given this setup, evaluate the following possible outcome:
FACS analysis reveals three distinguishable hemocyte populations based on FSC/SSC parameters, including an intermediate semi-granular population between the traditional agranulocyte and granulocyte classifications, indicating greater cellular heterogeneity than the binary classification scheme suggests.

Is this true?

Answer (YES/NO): NO